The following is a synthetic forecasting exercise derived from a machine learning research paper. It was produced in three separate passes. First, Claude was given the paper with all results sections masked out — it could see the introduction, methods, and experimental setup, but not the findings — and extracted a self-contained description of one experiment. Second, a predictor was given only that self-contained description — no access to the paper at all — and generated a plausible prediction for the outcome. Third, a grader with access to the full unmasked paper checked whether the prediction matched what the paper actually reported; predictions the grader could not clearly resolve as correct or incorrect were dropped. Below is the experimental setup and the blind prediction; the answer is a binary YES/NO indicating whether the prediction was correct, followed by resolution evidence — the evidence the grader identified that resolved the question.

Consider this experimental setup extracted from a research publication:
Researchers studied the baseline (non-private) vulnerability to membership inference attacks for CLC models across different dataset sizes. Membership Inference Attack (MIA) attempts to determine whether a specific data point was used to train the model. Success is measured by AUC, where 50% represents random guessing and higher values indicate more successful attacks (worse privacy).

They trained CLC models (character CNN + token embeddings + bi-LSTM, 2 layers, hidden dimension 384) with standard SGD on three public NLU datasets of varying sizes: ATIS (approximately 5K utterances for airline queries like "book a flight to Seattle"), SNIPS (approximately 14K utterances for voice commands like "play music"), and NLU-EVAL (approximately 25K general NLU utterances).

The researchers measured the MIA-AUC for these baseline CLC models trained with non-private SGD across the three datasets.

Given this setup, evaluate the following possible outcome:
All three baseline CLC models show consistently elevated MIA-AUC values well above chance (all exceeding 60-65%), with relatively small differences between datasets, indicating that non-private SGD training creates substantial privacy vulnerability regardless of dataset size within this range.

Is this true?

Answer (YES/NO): YES